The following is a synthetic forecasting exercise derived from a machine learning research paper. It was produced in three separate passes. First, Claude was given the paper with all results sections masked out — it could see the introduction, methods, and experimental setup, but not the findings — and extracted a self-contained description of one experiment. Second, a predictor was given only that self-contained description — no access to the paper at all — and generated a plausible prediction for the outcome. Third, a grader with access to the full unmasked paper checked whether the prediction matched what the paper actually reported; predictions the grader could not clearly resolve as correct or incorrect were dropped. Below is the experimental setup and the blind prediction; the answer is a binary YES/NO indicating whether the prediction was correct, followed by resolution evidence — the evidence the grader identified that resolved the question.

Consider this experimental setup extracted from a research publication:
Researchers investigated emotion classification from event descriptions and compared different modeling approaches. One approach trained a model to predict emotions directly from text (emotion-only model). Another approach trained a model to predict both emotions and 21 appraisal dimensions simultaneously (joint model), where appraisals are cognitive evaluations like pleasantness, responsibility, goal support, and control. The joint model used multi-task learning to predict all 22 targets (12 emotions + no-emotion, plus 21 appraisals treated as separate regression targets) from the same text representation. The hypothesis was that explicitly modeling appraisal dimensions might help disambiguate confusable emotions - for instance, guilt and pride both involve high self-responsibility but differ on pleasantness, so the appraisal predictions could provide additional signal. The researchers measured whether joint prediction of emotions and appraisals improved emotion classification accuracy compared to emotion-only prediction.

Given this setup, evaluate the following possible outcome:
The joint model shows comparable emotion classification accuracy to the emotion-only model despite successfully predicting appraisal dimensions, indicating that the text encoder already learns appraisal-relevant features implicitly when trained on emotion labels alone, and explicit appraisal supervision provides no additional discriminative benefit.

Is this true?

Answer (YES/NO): NO